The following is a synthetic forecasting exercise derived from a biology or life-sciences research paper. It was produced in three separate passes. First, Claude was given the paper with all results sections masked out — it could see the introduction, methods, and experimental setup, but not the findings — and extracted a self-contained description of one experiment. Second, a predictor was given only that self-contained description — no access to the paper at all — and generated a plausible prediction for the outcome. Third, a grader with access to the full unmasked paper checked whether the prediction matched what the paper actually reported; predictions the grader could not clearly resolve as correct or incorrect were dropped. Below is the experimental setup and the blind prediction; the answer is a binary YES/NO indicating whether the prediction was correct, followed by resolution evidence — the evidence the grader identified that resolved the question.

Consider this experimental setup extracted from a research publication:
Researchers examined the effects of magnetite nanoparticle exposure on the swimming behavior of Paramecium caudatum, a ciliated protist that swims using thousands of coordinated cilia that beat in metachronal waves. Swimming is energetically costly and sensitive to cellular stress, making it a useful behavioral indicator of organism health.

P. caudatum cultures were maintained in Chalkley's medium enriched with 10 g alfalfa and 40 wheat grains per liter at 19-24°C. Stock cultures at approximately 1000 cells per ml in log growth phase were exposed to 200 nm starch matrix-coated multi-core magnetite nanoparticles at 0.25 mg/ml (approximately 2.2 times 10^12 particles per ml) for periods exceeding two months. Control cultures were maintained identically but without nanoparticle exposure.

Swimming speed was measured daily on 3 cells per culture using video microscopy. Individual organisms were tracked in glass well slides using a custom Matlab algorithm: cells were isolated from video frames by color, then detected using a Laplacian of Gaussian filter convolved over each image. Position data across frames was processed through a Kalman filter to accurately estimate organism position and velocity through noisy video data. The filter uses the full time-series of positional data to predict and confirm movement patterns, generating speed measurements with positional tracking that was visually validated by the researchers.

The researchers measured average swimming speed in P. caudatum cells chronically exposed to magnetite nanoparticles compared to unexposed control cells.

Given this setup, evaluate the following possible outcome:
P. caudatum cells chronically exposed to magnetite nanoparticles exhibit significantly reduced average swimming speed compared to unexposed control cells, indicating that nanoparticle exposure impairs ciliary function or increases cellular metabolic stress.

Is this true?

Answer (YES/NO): NO